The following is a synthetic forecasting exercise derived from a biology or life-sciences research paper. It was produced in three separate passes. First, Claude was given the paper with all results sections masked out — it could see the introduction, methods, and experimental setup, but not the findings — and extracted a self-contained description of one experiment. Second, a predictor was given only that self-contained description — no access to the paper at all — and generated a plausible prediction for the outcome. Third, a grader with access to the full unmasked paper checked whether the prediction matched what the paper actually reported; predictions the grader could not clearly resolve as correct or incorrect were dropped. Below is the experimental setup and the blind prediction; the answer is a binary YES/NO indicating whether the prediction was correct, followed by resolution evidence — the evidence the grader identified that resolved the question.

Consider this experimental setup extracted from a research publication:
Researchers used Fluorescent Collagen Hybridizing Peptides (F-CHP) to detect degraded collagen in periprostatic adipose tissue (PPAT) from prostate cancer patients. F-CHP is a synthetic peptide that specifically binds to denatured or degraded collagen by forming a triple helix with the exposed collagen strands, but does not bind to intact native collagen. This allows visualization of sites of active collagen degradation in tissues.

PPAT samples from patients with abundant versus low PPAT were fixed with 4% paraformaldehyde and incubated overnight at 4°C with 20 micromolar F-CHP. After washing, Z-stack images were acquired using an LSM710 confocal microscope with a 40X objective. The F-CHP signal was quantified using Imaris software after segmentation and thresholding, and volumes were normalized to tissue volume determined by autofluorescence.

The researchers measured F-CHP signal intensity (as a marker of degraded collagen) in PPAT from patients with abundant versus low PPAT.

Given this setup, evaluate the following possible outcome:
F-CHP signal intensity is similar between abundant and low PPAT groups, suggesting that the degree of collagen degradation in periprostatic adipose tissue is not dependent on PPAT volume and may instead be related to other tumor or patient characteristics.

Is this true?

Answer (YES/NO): NO